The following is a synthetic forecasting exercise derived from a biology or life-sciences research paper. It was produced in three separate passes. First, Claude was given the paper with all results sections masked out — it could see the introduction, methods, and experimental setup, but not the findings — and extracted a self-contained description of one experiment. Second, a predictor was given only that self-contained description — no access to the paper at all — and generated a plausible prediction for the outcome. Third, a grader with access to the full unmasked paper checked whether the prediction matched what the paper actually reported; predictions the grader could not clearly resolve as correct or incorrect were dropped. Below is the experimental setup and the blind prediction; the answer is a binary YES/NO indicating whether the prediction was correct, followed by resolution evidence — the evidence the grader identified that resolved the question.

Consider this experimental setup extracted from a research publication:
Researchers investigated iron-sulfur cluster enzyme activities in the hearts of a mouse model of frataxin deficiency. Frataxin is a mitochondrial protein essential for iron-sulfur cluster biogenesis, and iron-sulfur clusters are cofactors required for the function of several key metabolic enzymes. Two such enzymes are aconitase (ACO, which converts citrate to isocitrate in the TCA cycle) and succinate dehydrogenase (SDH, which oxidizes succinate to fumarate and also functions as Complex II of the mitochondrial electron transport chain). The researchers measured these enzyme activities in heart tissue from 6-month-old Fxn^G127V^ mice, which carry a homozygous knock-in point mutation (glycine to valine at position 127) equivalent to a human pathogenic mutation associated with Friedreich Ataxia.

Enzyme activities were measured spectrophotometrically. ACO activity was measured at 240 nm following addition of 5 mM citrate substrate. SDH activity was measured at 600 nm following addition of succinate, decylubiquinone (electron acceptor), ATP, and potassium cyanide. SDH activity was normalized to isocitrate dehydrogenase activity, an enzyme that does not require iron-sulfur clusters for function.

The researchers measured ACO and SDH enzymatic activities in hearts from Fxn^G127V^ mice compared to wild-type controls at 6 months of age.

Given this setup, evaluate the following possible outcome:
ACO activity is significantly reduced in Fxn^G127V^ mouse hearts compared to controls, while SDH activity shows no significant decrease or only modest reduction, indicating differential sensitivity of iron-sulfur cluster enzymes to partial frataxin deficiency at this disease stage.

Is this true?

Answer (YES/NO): NO